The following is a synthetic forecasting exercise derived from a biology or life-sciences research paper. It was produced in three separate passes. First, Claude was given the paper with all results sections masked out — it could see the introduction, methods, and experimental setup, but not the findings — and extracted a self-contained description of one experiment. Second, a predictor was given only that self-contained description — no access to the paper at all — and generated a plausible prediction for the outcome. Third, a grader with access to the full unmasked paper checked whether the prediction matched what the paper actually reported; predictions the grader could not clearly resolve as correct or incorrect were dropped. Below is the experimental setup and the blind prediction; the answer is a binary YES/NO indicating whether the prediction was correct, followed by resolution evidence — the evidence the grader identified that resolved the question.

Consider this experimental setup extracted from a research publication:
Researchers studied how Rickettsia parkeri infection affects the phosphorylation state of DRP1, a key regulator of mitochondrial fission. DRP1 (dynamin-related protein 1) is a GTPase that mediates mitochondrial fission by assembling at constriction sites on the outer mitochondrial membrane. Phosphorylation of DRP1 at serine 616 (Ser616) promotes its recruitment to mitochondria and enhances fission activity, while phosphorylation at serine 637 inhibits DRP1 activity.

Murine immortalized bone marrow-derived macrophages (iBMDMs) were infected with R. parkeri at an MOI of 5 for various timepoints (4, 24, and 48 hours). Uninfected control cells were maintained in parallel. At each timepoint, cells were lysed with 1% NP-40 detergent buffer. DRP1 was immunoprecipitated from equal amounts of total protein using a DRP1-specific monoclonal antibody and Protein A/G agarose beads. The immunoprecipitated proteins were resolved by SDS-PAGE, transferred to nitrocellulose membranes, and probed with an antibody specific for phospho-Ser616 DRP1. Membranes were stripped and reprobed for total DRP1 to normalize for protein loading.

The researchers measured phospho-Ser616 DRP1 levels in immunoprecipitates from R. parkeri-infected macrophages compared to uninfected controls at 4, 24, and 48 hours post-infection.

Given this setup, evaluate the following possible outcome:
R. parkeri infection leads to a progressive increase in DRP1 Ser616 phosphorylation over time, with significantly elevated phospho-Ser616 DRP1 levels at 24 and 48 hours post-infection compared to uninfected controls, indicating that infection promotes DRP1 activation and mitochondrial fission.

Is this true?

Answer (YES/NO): YES